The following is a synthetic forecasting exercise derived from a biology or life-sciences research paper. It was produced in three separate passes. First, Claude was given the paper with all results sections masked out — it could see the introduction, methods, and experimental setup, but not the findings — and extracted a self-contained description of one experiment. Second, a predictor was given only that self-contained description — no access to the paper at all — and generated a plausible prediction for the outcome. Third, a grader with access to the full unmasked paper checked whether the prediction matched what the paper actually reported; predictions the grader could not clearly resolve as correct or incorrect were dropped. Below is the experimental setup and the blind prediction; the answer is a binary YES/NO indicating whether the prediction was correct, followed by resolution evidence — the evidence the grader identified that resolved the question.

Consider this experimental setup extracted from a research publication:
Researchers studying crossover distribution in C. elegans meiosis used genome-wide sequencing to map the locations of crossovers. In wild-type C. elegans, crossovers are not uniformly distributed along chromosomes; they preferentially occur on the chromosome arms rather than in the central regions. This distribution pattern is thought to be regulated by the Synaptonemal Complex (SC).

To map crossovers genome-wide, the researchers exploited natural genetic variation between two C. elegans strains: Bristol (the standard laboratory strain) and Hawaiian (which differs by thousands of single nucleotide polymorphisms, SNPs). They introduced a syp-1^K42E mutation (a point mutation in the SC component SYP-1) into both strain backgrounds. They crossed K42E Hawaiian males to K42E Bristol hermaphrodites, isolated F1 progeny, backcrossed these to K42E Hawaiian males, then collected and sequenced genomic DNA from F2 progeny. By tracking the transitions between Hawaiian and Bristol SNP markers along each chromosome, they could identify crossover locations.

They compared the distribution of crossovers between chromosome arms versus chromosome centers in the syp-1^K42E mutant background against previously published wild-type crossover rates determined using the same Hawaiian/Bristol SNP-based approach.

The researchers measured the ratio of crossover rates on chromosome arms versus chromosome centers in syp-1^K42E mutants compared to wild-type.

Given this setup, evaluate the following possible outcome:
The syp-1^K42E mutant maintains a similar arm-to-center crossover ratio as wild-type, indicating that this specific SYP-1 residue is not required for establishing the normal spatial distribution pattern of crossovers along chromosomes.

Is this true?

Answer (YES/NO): NO